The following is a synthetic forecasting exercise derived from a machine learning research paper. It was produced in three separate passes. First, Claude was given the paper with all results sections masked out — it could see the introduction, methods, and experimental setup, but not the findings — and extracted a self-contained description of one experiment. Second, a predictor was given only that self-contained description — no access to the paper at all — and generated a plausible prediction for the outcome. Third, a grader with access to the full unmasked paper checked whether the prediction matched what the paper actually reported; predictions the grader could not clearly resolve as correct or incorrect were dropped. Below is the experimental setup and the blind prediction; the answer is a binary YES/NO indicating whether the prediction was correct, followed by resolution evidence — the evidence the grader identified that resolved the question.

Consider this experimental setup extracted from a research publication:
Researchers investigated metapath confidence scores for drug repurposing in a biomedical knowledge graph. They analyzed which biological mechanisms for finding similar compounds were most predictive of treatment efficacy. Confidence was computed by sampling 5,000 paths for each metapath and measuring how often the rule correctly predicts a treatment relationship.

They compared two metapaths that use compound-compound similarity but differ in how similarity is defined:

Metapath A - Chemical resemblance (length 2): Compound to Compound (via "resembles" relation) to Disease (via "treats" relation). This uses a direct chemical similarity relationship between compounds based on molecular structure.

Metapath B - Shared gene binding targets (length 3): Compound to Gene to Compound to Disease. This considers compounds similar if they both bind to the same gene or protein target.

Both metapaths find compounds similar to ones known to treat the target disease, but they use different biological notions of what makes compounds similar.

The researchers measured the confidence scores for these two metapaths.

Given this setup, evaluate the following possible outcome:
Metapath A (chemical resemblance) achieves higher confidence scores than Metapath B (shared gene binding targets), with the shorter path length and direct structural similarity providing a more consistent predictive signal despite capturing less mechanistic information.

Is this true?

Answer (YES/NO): YES